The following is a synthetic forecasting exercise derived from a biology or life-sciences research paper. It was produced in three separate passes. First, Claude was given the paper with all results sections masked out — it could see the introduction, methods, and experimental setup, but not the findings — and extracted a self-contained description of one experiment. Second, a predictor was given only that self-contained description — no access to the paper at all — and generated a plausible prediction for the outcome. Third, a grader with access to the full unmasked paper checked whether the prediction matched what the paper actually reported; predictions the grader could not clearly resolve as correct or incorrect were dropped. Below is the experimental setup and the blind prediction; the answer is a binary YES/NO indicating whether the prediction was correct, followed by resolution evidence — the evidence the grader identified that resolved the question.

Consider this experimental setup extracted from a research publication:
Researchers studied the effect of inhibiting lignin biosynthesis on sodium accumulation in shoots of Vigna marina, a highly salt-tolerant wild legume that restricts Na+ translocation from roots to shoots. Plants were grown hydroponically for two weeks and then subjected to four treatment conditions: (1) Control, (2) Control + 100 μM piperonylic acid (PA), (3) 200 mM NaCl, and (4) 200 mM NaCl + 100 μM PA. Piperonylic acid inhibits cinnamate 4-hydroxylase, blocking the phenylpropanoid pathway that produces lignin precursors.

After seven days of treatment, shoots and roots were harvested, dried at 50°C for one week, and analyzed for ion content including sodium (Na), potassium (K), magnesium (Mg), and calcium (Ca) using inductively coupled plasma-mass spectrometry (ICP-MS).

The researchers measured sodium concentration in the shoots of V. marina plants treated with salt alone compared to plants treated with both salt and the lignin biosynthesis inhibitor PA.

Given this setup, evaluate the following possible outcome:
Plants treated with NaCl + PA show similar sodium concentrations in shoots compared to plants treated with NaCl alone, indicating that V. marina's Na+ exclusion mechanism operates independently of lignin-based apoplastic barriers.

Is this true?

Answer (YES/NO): NO